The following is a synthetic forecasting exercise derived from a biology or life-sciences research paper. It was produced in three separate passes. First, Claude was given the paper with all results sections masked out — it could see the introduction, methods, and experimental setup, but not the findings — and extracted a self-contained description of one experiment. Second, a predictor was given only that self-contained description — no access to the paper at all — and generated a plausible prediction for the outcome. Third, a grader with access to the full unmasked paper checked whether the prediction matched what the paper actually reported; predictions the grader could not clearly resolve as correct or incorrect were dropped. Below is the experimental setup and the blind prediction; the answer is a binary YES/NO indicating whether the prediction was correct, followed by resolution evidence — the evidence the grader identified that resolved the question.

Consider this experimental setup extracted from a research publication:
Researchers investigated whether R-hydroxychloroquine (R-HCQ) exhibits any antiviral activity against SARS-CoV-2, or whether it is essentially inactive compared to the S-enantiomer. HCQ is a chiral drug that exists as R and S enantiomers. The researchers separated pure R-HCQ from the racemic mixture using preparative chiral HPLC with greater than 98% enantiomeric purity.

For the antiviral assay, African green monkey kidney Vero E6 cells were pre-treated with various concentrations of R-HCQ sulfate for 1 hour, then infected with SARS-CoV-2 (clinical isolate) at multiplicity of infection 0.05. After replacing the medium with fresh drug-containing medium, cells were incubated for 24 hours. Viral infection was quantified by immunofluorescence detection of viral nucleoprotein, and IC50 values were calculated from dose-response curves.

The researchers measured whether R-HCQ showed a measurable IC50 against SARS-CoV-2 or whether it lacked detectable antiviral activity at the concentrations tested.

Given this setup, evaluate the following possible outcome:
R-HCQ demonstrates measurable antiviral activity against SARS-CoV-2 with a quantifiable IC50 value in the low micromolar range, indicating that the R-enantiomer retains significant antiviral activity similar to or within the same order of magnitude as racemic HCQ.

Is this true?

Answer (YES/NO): YES